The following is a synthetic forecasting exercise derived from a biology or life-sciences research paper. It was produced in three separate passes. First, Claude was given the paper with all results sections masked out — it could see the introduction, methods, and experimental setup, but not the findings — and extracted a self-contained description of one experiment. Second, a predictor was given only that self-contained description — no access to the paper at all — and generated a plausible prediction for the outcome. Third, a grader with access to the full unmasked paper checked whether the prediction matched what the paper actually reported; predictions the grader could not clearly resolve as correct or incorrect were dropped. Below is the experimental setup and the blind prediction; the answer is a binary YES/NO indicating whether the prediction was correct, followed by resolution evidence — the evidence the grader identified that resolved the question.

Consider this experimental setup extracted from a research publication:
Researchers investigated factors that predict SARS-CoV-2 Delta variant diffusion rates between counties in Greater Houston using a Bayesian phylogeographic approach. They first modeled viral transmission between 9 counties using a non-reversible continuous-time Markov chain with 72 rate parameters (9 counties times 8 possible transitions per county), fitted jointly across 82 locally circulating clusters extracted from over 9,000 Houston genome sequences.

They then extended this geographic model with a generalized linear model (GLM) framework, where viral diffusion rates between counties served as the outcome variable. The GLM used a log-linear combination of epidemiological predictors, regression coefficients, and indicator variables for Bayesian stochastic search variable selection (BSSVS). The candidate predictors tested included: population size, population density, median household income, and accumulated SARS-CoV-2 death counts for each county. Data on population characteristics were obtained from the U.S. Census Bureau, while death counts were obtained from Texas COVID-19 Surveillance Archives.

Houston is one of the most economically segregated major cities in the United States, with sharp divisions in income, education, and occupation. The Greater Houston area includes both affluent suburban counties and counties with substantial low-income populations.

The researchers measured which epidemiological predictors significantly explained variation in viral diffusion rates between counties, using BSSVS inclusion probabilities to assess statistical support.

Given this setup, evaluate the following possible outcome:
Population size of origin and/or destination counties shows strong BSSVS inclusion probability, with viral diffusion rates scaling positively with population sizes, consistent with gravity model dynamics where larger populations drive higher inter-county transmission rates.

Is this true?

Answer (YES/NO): YES